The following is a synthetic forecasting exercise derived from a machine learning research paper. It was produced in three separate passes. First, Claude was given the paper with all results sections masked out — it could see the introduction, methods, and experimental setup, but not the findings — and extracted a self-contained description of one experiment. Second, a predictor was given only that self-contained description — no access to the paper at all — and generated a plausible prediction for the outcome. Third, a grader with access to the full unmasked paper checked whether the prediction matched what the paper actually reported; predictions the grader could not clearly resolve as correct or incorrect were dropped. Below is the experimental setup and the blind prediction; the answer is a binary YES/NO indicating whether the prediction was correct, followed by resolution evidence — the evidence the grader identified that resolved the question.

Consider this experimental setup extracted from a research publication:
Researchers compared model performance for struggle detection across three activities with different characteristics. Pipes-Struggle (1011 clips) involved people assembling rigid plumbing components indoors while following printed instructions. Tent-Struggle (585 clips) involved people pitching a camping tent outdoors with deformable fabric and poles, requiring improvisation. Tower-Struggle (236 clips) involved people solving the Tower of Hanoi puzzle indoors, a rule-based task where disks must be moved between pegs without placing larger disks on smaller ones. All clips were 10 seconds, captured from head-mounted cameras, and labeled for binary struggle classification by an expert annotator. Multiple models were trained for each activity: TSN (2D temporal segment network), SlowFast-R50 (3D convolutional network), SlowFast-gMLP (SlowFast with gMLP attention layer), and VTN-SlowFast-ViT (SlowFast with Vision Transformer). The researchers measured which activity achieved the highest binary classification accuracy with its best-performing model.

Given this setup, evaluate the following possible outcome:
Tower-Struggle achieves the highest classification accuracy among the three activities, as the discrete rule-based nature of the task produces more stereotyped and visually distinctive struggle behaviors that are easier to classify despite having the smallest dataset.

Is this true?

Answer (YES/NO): YES